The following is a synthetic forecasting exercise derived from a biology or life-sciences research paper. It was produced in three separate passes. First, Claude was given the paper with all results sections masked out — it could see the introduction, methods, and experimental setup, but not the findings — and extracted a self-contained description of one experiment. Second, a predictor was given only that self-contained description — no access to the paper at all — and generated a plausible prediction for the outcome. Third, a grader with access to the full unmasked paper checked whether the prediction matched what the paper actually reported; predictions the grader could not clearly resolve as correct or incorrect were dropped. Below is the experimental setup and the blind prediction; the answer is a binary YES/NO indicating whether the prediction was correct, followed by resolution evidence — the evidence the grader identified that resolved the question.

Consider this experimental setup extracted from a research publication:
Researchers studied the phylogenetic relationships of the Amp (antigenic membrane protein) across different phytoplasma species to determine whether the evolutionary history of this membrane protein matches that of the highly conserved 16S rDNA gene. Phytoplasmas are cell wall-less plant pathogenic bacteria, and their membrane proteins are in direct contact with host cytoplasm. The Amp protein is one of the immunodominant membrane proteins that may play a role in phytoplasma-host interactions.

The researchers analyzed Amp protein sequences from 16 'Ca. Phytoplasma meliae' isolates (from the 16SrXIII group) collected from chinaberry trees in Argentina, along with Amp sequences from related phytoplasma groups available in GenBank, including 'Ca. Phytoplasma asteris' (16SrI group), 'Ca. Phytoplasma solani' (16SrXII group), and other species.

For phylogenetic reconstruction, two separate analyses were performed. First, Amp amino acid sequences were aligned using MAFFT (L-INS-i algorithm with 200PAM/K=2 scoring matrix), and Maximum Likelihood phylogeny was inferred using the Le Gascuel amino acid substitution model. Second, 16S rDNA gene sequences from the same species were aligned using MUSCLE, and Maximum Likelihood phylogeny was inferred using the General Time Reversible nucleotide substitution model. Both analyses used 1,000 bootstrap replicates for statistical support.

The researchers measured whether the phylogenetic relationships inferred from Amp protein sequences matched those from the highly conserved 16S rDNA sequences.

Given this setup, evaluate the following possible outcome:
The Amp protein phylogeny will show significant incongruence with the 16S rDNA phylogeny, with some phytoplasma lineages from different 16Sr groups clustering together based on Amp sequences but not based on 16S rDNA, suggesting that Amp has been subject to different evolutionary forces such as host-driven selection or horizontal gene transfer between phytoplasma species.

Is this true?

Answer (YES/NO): YES